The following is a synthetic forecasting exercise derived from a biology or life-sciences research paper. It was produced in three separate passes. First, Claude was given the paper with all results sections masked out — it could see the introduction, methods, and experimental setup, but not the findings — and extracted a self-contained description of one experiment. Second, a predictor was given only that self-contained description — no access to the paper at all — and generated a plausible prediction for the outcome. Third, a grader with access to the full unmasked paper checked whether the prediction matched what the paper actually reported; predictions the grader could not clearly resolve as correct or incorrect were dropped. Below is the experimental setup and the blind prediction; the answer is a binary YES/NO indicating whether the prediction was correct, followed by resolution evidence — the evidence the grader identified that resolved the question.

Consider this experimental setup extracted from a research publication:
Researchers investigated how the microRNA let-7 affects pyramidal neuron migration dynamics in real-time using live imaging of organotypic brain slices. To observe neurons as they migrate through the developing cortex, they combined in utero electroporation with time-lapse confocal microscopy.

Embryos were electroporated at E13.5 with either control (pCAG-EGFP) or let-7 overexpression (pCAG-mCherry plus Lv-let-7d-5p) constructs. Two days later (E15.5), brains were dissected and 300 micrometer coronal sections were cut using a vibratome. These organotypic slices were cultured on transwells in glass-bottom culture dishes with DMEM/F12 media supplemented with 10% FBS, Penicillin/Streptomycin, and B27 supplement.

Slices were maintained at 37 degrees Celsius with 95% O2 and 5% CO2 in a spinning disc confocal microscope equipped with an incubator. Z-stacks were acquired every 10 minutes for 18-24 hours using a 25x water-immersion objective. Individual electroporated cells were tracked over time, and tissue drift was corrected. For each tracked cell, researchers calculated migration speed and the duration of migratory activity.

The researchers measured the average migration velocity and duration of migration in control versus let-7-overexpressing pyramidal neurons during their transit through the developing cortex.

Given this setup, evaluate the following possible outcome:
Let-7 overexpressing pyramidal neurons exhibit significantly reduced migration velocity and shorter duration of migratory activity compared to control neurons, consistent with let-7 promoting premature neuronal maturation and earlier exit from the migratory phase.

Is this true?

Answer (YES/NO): NO